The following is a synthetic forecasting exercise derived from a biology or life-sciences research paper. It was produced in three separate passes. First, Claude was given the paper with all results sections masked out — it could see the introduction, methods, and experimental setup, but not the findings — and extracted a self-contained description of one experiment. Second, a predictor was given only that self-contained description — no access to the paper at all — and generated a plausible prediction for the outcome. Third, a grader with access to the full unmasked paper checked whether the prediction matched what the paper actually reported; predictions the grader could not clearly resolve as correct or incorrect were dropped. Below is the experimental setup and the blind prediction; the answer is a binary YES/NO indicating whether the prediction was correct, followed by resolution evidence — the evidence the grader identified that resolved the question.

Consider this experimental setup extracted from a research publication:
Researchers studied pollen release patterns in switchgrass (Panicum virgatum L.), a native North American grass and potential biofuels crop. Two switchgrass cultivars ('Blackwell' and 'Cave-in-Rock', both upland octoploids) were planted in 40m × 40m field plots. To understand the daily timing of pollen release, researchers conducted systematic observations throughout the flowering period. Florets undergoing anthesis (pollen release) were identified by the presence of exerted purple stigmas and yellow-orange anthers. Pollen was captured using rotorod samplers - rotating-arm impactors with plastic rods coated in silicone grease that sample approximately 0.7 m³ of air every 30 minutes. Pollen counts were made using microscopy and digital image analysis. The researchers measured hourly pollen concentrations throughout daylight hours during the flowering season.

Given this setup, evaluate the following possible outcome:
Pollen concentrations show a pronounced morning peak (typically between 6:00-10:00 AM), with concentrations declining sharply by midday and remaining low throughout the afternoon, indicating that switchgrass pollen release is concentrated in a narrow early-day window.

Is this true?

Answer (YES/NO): NO